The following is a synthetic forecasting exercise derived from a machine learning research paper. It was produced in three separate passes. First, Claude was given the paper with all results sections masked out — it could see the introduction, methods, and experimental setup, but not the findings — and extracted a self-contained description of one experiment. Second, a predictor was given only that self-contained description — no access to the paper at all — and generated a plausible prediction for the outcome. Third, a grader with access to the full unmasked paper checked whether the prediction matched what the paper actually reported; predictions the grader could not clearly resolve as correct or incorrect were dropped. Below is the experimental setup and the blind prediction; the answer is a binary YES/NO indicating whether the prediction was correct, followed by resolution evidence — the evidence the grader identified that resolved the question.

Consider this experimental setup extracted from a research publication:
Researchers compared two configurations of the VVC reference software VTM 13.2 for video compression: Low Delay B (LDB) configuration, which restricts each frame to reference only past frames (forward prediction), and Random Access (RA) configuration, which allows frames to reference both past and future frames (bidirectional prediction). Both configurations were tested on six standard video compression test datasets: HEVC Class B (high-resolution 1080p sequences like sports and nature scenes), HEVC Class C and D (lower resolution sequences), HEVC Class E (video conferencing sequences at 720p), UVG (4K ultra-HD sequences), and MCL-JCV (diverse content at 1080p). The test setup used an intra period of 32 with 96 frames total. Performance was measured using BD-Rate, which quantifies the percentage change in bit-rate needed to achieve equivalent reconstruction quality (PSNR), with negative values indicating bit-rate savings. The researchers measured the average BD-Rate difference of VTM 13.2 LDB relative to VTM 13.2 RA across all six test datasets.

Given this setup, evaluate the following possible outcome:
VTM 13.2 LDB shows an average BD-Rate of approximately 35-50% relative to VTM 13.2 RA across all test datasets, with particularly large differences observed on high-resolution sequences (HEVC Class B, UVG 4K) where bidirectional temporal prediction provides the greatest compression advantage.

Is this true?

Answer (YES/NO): NO